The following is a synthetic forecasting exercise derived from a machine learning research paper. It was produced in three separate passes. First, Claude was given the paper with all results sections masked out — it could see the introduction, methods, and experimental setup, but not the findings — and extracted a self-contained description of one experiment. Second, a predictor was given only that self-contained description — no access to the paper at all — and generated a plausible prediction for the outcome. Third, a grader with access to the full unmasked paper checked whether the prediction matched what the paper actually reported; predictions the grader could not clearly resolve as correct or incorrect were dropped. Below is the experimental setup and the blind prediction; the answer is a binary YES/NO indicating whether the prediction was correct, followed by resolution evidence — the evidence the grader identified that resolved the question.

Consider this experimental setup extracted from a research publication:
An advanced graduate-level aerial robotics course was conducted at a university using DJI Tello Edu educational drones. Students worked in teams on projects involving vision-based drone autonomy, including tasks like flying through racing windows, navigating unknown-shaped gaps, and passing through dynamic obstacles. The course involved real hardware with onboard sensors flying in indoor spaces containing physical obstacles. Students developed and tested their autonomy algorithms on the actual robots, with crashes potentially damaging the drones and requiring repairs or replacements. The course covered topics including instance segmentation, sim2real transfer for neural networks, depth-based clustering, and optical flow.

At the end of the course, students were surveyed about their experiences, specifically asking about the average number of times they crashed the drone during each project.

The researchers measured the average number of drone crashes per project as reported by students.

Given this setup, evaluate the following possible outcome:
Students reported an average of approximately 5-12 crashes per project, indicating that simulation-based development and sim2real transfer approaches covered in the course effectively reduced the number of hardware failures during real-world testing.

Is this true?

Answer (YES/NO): NO